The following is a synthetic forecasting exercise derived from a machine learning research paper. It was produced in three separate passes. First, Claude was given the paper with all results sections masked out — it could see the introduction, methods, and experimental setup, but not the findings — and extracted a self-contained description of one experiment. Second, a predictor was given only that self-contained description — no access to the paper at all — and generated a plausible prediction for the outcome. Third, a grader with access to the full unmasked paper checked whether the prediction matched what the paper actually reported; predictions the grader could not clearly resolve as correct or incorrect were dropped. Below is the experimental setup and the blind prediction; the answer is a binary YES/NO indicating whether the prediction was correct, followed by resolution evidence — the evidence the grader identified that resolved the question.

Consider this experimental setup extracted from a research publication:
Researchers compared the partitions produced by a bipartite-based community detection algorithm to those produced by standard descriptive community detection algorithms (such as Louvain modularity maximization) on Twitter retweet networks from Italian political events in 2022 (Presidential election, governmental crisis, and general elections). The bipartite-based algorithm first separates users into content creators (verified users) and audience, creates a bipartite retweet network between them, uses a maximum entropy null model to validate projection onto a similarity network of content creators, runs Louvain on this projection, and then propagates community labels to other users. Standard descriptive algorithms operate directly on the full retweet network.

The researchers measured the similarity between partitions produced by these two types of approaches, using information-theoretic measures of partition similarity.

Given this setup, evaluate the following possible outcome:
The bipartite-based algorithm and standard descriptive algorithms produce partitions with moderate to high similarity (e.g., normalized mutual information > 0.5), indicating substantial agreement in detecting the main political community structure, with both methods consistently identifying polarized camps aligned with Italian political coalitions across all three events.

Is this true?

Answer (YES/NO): YES